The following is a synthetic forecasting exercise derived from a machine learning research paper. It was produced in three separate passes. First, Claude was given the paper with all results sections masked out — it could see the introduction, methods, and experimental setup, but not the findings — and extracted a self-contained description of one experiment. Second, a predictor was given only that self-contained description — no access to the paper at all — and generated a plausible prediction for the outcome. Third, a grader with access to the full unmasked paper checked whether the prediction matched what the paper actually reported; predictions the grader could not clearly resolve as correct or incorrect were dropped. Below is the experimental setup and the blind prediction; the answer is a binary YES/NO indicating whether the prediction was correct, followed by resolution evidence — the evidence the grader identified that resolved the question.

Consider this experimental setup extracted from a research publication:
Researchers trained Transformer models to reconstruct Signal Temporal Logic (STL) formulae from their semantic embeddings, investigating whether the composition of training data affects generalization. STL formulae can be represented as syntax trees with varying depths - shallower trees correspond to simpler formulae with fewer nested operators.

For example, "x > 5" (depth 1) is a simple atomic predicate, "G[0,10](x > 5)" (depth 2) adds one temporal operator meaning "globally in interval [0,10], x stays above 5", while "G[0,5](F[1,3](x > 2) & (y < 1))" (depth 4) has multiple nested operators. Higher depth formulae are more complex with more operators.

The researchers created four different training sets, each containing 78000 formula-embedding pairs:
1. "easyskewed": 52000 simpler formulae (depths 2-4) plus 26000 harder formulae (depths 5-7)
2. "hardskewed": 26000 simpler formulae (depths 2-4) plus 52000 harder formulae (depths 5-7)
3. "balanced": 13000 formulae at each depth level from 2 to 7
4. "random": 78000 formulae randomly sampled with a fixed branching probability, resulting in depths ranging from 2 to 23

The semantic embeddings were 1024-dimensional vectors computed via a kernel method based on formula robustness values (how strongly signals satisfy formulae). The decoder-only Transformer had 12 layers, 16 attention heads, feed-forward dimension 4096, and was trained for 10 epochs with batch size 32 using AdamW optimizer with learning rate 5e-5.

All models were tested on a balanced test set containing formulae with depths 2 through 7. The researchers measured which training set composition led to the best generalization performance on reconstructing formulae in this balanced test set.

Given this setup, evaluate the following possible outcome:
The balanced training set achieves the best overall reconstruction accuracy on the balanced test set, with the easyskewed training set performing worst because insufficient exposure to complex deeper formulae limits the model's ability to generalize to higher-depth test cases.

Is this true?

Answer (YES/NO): NO